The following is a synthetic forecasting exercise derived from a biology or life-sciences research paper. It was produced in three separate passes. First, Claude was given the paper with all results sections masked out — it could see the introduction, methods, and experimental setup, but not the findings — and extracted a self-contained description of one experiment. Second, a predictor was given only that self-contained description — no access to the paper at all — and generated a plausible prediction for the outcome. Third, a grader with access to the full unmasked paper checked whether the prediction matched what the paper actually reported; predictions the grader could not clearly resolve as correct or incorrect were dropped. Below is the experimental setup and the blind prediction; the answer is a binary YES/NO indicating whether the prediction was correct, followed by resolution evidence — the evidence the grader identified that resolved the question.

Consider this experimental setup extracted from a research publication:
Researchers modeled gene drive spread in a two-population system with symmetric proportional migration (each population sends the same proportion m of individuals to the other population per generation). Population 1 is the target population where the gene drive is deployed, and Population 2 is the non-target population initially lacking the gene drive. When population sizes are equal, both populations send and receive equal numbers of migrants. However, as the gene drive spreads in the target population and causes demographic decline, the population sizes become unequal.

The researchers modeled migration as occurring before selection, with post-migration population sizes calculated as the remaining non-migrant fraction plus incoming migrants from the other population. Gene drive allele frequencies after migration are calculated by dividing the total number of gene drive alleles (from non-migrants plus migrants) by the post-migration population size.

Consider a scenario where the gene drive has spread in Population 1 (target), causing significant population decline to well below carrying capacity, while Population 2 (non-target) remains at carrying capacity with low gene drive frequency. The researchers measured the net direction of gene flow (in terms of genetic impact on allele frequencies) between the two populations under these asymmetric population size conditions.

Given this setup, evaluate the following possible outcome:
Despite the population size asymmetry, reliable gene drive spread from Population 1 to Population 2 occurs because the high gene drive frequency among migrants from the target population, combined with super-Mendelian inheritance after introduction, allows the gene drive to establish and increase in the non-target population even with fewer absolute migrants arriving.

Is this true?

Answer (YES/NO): NO